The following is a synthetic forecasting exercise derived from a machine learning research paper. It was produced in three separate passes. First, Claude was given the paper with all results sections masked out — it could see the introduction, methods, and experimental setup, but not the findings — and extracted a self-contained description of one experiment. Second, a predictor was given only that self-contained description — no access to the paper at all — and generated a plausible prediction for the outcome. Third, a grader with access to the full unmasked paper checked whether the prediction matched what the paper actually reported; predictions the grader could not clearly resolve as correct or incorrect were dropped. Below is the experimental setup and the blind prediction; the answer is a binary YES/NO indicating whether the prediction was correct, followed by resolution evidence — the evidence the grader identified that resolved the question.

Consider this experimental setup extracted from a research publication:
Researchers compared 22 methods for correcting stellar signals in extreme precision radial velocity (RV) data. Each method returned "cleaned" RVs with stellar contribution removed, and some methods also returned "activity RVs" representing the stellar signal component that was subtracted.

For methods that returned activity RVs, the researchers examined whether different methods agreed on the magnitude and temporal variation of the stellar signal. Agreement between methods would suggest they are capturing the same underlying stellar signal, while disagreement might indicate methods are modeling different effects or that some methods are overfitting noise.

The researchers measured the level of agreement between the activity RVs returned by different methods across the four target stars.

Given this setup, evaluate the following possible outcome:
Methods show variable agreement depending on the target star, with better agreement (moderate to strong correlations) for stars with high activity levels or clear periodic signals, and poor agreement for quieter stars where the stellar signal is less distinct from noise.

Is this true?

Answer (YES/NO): NO